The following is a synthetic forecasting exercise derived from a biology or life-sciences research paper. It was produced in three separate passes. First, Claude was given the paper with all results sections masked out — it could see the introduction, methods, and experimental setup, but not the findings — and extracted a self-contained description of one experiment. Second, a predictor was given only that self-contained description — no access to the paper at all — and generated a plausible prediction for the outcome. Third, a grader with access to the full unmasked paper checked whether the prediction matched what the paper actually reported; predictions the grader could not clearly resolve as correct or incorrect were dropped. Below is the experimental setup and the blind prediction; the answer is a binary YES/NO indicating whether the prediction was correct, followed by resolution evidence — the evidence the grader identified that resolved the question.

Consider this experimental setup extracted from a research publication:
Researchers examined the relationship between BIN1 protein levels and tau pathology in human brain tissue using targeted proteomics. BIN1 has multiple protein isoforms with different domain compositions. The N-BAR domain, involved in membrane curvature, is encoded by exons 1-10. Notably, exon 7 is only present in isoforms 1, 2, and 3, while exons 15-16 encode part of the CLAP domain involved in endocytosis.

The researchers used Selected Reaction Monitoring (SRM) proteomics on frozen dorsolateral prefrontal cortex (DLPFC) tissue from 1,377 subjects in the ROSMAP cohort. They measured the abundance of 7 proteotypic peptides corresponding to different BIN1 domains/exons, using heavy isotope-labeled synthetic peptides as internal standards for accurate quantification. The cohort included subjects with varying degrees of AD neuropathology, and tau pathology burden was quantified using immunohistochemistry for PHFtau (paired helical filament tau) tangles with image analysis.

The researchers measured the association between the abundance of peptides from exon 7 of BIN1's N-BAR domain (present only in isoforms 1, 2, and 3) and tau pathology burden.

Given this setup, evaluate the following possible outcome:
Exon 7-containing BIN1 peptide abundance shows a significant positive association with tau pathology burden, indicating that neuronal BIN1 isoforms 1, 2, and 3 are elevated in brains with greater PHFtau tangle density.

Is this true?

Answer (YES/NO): NO